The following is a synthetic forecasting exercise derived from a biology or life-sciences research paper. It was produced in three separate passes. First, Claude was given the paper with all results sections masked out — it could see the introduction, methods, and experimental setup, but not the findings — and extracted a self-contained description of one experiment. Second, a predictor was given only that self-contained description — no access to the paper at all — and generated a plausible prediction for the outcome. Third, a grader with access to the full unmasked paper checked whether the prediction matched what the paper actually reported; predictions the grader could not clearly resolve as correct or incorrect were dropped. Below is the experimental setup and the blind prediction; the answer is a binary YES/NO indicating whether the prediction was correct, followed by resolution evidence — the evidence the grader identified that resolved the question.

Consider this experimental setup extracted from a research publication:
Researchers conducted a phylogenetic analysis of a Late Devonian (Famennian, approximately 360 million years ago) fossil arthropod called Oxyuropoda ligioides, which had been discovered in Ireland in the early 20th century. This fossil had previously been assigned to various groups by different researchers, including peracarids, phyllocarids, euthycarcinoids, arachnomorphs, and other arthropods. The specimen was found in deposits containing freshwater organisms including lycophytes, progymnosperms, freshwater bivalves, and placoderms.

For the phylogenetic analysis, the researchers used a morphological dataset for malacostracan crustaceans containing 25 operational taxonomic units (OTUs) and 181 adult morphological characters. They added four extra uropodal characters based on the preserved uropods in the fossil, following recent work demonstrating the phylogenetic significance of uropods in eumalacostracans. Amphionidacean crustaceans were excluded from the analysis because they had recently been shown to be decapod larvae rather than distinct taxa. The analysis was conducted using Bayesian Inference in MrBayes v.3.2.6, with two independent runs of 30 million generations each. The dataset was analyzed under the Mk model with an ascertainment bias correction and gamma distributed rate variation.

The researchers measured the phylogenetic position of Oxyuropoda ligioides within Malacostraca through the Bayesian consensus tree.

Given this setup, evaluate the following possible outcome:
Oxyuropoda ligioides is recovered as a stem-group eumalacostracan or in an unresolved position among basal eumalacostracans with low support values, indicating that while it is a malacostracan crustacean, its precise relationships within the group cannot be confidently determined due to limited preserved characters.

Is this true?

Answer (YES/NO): NO